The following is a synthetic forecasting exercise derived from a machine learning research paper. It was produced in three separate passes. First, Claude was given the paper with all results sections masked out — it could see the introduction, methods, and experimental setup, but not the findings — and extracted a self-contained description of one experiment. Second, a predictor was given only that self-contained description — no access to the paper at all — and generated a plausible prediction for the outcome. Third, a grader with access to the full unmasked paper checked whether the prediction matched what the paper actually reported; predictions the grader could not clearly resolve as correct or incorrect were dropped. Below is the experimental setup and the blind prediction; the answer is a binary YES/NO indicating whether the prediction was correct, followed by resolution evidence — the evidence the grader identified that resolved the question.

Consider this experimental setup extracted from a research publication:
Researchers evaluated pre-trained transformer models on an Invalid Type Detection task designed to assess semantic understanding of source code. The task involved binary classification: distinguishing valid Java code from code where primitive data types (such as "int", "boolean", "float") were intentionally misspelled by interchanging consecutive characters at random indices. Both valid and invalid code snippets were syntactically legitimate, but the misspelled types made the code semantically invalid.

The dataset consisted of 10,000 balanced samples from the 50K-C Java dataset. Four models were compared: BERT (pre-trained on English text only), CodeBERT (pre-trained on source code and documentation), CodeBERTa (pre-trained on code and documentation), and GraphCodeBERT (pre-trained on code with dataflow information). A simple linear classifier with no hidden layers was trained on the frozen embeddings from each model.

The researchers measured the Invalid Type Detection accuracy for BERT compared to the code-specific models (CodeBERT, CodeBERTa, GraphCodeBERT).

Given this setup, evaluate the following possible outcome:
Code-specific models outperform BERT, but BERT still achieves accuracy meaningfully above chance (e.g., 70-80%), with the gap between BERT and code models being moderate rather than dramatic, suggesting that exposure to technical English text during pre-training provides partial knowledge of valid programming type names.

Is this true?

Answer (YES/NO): NO